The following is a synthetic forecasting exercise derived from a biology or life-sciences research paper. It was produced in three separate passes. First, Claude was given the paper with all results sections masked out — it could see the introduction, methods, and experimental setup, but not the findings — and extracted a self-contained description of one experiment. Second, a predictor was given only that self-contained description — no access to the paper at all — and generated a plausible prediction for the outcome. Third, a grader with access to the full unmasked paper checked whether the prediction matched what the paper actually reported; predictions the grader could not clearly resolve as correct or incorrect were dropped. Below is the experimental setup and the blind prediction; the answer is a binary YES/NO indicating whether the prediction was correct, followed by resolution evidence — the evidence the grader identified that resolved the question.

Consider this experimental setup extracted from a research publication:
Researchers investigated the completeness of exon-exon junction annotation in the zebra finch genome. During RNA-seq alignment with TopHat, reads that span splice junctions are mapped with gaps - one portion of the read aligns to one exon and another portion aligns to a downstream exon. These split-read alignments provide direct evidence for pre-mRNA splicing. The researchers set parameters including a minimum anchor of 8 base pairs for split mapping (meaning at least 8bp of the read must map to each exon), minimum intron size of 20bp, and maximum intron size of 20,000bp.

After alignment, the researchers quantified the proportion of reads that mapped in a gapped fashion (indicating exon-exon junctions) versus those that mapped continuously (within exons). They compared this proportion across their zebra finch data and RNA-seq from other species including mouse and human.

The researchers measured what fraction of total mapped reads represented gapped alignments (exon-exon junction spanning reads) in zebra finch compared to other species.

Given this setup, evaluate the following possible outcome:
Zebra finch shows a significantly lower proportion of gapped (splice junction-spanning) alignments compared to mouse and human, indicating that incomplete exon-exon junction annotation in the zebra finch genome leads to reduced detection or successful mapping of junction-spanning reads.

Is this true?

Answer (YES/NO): NO